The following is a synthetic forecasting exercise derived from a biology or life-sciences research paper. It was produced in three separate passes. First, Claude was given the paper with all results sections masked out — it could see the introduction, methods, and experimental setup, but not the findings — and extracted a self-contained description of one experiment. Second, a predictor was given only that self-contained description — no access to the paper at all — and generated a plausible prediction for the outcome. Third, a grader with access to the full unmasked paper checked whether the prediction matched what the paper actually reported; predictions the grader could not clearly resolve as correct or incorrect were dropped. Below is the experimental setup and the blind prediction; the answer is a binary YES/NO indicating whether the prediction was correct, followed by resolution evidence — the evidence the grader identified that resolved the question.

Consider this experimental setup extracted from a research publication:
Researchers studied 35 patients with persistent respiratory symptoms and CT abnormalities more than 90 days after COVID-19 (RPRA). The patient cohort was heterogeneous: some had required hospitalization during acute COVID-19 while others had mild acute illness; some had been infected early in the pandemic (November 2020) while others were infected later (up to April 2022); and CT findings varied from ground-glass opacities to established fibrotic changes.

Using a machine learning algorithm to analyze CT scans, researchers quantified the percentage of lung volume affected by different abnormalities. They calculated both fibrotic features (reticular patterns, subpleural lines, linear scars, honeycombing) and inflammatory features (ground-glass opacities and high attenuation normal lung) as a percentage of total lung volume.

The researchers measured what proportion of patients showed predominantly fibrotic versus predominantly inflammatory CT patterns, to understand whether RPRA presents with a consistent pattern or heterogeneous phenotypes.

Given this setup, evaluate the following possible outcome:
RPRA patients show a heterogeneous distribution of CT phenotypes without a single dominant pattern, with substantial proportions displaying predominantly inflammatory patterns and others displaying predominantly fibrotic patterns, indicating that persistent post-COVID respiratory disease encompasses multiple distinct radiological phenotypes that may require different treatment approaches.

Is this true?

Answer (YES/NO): NO